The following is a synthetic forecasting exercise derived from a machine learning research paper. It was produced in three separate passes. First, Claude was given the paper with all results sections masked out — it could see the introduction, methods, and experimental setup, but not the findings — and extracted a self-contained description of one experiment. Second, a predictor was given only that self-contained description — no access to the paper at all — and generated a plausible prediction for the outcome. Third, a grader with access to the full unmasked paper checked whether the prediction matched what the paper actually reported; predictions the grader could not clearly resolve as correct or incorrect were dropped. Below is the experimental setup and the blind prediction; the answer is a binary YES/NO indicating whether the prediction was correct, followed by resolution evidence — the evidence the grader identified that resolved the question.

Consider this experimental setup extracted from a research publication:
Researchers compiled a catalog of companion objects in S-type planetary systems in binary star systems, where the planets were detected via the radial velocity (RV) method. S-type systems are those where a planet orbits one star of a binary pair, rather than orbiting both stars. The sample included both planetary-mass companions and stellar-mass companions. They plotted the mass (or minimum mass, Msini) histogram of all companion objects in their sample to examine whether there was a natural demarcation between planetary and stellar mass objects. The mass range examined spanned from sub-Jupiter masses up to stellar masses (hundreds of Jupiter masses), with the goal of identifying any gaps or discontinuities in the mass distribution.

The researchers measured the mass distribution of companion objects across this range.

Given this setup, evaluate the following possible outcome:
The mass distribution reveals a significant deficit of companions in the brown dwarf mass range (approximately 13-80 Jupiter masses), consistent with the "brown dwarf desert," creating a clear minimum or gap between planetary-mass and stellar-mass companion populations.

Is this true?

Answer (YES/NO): NO